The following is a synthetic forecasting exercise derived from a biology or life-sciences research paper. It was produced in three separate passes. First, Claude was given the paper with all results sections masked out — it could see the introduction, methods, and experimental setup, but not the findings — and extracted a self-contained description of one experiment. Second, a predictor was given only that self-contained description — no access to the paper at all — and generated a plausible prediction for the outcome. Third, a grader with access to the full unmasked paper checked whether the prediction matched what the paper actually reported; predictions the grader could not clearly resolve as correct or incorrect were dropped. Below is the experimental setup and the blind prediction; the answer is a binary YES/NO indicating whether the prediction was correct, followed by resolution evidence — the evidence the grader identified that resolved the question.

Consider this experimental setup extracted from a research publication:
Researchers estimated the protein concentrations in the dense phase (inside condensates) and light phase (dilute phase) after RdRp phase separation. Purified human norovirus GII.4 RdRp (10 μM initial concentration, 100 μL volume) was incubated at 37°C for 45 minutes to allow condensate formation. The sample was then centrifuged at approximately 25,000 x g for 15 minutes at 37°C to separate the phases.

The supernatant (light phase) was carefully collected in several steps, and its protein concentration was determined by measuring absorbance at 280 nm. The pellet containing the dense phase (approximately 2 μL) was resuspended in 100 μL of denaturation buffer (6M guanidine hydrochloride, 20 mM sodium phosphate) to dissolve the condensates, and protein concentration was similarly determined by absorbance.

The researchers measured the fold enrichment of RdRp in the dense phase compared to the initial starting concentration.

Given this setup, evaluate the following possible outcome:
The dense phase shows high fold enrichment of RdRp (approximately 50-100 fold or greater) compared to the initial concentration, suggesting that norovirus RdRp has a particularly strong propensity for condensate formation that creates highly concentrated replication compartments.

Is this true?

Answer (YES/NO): NO